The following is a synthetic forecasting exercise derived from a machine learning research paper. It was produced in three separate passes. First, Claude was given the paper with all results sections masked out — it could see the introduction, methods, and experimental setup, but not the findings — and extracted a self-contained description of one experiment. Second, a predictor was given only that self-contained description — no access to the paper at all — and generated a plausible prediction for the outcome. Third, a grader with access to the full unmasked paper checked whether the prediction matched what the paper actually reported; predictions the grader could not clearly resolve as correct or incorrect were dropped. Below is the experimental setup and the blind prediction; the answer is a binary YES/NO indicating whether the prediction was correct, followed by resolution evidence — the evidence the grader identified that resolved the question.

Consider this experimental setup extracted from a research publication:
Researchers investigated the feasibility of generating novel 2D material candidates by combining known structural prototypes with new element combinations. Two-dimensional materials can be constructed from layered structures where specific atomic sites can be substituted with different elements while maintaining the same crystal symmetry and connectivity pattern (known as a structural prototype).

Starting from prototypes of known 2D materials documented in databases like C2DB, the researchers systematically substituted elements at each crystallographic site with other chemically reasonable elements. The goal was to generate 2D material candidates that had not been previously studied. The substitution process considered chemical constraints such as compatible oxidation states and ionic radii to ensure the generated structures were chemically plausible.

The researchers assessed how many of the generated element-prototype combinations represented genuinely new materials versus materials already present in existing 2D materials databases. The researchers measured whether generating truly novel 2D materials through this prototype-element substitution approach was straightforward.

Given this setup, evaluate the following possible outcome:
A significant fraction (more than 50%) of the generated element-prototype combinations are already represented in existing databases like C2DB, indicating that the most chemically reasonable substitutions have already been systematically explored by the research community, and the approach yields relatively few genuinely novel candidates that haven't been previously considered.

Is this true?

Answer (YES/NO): YES